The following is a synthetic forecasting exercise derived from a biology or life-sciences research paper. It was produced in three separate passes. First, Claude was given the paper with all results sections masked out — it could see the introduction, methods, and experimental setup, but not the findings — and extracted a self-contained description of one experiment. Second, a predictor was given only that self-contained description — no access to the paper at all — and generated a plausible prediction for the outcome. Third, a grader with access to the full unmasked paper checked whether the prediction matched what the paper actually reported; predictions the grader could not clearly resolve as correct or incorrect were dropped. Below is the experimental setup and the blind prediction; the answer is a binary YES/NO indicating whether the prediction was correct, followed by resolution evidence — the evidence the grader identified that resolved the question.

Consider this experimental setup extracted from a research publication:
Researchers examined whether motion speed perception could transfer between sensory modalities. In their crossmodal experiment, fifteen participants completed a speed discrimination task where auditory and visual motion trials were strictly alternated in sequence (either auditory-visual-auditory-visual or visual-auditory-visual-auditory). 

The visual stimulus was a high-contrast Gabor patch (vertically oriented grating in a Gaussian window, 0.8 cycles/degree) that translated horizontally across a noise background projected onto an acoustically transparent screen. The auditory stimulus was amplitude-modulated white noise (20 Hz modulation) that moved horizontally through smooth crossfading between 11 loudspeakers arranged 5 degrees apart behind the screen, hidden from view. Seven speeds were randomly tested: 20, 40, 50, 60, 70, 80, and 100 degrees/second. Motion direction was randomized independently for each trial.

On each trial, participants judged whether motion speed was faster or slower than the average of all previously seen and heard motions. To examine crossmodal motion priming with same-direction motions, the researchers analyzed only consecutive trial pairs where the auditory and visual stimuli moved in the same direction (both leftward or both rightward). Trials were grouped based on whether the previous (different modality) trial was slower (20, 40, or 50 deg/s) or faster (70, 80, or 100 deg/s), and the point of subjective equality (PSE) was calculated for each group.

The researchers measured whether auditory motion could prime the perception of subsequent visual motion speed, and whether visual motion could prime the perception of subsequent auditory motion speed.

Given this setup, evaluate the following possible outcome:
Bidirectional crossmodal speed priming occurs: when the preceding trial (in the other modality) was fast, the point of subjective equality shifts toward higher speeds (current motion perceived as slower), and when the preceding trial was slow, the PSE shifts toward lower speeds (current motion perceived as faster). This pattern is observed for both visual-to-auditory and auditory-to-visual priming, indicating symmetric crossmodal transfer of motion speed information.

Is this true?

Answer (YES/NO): NO